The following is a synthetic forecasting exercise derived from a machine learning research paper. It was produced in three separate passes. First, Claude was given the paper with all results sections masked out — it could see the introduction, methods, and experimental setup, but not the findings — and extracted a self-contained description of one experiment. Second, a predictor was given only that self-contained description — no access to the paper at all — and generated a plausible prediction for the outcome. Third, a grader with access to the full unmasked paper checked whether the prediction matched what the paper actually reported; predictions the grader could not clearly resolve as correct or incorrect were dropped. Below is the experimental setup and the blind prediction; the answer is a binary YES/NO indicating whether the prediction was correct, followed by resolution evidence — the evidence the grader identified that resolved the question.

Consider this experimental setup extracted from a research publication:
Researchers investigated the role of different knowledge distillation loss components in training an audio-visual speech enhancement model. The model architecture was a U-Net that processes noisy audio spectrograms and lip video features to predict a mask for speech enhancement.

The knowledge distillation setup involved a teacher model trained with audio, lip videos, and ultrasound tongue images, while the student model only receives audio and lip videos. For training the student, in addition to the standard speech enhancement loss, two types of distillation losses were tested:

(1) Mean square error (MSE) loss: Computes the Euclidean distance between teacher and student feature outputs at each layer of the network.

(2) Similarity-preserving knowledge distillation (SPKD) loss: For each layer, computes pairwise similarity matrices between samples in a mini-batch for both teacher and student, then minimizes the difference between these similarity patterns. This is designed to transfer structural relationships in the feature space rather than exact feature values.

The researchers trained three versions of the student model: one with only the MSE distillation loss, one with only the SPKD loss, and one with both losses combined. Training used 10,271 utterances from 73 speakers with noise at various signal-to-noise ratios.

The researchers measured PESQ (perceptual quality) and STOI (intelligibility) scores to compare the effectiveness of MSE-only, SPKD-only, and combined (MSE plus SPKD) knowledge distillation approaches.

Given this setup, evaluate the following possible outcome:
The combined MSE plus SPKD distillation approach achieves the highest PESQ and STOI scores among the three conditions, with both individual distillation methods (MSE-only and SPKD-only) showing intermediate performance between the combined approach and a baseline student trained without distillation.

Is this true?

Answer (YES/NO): NO